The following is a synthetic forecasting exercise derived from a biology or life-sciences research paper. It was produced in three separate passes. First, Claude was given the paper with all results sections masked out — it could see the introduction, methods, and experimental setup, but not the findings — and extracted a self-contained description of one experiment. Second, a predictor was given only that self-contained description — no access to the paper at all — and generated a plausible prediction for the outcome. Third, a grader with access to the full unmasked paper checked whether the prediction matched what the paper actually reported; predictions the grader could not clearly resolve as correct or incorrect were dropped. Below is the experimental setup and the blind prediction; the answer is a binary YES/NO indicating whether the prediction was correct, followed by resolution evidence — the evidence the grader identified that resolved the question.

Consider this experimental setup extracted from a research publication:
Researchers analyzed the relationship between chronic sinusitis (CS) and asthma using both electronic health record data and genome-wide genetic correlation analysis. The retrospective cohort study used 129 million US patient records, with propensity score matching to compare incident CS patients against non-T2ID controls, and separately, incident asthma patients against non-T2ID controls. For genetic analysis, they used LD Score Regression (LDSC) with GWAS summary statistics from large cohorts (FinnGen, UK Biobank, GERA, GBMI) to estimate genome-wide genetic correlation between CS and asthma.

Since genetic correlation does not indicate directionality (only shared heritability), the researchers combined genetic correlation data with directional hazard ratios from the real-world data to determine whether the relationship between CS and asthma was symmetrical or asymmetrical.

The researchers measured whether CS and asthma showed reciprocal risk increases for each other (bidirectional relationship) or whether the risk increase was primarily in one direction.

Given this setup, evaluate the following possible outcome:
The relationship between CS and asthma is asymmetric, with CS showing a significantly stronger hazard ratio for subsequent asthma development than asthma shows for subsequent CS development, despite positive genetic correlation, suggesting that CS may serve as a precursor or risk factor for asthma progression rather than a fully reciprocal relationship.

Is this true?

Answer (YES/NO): YES